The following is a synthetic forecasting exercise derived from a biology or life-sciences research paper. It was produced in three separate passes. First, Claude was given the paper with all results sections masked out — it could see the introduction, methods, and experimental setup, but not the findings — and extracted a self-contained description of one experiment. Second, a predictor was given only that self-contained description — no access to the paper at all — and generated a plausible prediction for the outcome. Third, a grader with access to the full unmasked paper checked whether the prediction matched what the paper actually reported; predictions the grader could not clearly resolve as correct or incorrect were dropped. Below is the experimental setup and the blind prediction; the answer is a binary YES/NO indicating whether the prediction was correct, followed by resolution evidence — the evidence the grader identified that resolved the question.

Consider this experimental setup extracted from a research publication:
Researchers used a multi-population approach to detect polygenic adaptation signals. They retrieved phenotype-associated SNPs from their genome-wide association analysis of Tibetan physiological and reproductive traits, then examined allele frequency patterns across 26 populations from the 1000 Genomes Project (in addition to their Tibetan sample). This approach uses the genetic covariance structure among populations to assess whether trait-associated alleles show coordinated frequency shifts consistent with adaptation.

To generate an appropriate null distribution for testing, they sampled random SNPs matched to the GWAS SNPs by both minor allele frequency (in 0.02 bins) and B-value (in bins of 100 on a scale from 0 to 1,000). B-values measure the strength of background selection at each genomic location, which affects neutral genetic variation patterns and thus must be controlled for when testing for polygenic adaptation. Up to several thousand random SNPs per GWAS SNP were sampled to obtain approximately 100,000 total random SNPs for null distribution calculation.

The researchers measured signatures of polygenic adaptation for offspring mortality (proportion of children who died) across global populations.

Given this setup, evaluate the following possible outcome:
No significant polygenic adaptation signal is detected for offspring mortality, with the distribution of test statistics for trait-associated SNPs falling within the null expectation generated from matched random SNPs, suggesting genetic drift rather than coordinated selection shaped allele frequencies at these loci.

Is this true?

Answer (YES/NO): NO